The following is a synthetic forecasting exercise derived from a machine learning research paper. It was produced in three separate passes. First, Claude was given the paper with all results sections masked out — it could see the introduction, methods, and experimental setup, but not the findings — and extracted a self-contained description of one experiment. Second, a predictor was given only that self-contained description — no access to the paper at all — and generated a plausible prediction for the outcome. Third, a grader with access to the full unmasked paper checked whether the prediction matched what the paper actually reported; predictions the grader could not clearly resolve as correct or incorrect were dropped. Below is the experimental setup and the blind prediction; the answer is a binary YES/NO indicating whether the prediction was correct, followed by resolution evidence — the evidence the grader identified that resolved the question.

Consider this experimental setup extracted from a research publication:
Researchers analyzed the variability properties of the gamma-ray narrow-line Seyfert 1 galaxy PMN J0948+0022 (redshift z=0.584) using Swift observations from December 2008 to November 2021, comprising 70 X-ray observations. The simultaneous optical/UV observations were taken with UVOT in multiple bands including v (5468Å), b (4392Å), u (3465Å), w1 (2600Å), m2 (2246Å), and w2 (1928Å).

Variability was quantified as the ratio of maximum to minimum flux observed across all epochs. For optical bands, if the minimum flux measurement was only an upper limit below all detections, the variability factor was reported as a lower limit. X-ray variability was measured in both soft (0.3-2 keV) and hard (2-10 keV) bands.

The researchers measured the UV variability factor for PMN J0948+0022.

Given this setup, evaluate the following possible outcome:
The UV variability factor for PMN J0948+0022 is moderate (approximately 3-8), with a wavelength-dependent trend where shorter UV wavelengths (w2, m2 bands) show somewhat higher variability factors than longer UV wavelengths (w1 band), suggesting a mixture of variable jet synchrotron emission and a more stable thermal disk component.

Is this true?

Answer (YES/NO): NO